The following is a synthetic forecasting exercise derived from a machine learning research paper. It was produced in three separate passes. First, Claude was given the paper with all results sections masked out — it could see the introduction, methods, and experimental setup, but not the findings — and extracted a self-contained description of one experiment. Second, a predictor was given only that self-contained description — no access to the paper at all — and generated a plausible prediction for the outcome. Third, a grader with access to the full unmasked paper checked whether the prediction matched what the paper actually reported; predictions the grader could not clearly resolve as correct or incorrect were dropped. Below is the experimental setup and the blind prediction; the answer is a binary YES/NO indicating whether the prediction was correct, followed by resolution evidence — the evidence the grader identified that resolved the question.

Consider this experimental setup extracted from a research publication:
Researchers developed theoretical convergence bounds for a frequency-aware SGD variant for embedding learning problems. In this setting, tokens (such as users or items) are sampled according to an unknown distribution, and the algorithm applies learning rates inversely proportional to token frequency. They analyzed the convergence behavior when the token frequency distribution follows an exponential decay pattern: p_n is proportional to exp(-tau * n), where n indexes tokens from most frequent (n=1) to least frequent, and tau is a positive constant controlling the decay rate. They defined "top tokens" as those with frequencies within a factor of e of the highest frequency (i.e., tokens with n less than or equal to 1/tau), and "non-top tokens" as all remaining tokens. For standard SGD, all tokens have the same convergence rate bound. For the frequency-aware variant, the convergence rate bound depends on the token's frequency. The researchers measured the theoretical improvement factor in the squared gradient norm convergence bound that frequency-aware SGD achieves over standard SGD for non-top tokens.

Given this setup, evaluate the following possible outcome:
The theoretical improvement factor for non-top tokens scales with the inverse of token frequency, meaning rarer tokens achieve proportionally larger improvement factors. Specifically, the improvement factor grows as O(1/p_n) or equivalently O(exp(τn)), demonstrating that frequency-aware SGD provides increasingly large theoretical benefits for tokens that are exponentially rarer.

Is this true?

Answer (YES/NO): YES